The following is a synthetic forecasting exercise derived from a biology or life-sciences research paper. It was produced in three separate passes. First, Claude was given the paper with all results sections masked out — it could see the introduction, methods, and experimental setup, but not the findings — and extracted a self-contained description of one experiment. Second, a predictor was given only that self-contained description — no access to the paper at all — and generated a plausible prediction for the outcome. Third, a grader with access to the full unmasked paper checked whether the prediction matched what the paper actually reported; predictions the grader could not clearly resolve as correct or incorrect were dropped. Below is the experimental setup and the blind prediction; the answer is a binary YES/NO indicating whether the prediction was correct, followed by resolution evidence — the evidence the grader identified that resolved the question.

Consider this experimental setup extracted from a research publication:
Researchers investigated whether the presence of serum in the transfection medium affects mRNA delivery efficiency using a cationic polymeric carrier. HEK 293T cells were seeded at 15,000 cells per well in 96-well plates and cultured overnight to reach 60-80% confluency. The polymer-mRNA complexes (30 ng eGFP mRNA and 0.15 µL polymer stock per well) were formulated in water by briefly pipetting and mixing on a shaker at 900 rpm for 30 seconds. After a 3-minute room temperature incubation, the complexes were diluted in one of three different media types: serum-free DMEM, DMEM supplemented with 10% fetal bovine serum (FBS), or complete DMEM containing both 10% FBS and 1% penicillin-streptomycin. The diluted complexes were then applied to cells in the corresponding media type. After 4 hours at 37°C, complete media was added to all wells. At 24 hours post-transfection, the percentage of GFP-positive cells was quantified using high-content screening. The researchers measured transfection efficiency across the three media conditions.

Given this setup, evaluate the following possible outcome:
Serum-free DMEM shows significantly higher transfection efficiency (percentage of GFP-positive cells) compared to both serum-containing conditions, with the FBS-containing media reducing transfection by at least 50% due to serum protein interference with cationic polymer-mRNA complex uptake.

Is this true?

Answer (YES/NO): NO